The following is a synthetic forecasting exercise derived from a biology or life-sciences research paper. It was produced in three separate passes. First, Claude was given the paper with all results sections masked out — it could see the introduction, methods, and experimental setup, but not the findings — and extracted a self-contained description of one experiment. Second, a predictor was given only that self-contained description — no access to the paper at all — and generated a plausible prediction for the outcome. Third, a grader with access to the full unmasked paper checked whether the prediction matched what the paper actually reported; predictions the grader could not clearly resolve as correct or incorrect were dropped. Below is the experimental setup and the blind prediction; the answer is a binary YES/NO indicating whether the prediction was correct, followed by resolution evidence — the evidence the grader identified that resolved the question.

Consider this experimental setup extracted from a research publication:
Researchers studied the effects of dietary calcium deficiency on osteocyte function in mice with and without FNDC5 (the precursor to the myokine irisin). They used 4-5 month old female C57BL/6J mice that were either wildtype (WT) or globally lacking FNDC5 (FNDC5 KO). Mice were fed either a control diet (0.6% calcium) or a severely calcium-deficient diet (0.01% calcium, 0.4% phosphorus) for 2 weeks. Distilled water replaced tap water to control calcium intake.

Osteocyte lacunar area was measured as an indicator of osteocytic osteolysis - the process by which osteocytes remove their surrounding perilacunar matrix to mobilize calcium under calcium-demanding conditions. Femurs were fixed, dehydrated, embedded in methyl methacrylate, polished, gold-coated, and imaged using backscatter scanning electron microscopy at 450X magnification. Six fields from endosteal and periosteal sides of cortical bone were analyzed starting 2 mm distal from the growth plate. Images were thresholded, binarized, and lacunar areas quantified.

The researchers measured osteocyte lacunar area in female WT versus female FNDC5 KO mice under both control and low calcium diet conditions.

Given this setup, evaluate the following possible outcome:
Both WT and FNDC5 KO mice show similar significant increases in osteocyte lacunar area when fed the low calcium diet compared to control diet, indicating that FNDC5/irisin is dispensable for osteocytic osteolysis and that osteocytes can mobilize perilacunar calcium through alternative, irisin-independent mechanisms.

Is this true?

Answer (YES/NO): NO